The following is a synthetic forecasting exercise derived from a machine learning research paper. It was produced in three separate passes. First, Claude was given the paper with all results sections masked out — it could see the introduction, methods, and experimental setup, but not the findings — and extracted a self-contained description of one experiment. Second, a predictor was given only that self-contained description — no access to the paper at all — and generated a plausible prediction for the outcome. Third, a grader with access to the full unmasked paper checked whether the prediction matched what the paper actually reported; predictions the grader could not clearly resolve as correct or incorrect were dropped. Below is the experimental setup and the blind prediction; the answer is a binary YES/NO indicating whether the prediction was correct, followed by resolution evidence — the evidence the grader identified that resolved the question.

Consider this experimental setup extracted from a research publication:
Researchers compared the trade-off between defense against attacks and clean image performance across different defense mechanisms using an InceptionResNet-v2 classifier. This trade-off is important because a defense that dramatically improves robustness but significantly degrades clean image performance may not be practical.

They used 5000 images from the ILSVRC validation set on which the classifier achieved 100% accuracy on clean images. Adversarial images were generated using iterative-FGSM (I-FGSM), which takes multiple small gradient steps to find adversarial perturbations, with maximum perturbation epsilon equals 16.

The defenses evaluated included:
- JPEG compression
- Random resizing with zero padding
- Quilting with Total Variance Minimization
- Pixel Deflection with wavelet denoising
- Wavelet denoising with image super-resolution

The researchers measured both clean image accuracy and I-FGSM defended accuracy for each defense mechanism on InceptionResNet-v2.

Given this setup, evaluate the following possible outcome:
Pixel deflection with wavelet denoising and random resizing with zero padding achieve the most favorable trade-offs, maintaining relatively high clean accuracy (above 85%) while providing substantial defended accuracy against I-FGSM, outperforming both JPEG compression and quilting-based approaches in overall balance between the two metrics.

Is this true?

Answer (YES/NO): NO